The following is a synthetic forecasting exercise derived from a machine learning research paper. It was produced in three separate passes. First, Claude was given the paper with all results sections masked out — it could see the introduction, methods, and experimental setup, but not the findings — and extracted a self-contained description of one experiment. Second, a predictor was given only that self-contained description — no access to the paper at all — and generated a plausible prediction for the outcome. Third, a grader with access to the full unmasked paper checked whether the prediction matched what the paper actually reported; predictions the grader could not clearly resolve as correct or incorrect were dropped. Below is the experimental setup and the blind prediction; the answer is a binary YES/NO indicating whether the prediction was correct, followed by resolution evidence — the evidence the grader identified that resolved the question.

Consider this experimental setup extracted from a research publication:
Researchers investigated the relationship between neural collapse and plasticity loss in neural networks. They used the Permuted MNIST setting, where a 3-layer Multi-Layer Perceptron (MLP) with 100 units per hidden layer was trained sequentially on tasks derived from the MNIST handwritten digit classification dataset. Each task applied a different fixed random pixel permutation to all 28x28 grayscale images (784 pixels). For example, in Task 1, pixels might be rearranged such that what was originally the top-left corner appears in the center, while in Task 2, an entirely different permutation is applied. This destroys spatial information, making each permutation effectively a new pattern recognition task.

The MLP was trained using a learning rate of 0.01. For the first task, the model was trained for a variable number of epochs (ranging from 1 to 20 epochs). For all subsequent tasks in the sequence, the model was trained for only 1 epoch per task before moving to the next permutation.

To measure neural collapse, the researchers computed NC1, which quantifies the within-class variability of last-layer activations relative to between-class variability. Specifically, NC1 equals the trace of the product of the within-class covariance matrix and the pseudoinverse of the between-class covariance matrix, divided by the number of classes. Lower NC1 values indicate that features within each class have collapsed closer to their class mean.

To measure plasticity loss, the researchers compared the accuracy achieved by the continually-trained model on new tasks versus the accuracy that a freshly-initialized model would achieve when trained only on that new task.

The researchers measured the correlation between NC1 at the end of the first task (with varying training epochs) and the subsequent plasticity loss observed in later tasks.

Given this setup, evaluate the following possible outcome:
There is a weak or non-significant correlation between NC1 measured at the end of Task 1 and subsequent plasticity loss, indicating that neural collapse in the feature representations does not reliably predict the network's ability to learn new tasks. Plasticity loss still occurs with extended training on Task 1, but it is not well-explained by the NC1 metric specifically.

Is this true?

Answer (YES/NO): NO